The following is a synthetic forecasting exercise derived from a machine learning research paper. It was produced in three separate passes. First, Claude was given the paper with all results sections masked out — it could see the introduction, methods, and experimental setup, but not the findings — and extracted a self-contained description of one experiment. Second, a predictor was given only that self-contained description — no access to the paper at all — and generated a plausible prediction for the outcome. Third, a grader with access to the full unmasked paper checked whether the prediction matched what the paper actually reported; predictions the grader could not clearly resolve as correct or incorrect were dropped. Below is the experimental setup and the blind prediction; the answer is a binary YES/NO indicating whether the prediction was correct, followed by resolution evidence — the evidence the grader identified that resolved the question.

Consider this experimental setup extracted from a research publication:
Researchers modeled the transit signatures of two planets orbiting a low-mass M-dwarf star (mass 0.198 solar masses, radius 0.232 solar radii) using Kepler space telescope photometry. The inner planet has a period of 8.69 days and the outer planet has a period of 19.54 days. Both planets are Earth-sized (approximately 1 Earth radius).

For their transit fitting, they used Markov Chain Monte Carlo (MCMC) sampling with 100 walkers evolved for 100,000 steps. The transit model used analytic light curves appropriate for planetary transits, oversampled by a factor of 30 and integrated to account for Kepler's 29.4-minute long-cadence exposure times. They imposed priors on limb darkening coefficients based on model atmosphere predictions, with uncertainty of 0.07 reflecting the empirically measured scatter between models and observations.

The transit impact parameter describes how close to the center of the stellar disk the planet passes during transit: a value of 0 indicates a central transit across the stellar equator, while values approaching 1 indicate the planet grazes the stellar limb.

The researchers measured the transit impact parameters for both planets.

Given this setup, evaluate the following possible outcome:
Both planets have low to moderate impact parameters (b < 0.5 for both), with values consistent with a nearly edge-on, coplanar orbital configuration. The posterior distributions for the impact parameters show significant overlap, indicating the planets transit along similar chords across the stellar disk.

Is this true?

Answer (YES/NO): NO